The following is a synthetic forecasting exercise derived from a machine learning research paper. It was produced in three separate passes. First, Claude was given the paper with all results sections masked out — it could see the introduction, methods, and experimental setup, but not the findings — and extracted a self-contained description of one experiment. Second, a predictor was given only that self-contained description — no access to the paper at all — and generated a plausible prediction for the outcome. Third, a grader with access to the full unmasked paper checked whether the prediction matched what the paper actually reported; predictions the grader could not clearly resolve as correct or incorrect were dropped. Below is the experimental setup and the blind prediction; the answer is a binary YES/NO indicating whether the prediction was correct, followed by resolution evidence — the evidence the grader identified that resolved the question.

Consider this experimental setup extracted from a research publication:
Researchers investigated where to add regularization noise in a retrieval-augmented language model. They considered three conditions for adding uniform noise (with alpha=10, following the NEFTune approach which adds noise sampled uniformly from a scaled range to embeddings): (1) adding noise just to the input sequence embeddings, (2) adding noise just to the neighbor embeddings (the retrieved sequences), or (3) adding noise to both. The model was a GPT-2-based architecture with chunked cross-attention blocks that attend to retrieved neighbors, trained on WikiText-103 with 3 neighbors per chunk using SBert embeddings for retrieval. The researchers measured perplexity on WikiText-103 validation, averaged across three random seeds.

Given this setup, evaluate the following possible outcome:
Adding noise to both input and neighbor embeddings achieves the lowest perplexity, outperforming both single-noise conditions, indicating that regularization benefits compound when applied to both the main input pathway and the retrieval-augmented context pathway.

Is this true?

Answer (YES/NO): NO